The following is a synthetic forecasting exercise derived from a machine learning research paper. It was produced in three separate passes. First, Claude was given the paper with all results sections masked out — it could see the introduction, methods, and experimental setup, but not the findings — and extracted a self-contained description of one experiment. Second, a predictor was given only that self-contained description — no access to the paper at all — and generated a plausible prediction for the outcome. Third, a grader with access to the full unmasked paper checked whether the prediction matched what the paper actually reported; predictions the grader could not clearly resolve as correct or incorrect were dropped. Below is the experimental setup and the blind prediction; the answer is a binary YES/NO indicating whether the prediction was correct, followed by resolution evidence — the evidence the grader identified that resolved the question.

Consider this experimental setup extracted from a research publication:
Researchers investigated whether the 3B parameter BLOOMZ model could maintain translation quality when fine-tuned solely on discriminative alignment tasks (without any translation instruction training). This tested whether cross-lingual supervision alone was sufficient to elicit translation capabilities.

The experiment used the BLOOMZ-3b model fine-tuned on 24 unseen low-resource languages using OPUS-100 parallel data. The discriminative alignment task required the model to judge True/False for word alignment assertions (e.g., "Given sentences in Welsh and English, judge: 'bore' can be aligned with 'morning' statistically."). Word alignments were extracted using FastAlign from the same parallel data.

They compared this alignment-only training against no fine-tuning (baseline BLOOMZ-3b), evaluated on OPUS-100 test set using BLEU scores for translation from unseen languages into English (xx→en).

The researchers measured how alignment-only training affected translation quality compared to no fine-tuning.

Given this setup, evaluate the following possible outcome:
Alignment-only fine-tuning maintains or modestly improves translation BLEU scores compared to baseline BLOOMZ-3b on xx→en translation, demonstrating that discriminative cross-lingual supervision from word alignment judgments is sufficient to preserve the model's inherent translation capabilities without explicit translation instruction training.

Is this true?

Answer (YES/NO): NO